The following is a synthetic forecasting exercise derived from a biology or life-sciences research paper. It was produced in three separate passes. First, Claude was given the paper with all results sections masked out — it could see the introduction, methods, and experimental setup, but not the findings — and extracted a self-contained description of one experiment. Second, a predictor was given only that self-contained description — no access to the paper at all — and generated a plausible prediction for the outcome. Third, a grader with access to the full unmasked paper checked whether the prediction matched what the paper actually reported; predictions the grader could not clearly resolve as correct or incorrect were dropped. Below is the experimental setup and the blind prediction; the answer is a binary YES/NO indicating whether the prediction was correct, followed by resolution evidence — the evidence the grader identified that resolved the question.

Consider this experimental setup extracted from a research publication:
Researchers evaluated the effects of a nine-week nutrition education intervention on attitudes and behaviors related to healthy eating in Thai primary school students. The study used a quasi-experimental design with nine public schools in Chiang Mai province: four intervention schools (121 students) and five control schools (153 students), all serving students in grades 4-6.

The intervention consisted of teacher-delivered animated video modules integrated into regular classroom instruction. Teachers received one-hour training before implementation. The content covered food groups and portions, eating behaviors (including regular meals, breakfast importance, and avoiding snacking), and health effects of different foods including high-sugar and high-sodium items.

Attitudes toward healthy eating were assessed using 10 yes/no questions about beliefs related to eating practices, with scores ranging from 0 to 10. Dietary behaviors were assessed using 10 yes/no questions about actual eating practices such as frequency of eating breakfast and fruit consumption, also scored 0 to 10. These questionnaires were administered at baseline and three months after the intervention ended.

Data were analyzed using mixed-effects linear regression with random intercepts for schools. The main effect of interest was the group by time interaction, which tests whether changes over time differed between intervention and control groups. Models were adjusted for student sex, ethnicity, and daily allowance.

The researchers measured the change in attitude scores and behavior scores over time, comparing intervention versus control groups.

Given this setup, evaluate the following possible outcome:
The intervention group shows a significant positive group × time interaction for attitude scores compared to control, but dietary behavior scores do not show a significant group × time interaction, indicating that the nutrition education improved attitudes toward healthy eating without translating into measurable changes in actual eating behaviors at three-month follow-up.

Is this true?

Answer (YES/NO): NO